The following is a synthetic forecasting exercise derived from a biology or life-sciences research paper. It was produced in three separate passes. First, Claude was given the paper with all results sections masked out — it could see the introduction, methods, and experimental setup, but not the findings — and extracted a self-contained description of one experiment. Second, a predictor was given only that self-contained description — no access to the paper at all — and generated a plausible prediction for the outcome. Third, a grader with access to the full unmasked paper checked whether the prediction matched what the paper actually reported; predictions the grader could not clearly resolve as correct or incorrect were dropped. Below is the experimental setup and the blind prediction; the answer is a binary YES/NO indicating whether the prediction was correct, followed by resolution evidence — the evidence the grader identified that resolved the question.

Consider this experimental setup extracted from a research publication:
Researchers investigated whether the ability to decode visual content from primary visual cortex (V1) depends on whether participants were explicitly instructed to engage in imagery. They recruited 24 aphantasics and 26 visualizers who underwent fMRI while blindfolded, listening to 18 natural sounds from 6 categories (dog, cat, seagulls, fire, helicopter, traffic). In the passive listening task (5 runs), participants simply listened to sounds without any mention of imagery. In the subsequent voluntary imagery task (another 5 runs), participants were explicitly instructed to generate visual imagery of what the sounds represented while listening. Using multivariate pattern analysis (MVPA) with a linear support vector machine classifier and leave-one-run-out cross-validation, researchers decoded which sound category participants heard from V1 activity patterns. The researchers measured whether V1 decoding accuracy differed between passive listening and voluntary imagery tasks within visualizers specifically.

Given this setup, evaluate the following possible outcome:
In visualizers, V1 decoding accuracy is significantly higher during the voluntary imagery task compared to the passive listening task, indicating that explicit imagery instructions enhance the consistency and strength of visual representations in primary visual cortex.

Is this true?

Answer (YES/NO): YES